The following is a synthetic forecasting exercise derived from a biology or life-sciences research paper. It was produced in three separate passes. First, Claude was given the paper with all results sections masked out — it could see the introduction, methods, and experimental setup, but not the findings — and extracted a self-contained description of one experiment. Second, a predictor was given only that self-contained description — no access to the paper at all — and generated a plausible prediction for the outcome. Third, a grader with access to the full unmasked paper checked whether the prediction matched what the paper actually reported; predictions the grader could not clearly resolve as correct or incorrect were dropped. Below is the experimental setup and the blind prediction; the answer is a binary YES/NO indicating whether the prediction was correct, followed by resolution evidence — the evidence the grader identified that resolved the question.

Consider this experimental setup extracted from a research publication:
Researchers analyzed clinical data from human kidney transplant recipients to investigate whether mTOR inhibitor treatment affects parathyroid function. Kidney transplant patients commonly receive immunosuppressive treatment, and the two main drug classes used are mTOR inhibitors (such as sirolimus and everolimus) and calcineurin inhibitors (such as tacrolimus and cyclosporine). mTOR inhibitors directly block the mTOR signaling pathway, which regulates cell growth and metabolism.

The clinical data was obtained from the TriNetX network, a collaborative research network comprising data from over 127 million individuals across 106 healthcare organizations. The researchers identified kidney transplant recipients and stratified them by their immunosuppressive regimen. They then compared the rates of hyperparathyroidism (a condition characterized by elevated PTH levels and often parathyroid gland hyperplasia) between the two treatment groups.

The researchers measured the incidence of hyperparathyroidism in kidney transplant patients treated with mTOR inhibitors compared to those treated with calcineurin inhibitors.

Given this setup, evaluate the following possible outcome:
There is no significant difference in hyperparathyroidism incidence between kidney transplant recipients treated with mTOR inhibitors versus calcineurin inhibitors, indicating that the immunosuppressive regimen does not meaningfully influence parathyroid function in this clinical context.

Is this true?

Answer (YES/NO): NO